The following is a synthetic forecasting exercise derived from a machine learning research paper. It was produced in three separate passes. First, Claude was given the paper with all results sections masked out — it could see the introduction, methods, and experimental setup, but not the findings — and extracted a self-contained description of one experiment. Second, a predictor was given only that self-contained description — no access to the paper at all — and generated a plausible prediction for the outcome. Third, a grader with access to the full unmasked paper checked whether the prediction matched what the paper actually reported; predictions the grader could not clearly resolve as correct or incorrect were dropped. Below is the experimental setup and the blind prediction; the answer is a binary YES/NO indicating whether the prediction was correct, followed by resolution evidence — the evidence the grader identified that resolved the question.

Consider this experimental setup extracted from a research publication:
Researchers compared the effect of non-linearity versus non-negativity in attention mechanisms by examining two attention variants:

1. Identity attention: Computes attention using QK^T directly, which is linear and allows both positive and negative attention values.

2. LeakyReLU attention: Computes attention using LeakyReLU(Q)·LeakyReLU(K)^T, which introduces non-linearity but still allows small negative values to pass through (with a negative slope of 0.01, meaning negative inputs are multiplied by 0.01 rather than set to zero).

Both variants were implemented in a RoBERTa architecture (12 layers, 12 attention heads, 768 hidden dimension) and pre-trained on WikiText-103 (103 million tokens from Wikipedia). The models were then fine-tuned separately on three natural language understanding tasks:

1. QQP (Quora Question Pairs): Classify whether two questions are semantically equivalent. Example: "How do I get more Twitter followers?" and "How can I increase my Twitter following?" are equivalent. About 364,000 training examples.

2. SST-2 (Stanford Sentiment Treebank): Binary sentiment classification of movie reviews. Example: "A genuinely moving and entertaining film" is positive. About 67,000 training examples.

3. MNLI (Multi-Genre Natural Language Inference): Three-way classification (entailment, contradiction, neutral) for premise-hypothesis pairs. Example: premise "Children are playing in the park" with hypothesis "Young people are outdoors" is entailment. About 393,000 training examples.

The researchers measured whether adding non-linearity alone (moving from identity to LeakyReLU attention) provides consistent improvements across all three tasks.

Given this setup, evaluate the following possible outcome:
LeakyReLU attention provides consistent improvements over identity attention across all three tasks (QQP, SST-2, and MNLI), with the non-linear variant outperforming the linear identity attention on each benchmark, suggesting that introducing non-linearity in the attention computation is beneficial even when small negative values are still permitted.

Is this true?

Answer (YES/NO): YES